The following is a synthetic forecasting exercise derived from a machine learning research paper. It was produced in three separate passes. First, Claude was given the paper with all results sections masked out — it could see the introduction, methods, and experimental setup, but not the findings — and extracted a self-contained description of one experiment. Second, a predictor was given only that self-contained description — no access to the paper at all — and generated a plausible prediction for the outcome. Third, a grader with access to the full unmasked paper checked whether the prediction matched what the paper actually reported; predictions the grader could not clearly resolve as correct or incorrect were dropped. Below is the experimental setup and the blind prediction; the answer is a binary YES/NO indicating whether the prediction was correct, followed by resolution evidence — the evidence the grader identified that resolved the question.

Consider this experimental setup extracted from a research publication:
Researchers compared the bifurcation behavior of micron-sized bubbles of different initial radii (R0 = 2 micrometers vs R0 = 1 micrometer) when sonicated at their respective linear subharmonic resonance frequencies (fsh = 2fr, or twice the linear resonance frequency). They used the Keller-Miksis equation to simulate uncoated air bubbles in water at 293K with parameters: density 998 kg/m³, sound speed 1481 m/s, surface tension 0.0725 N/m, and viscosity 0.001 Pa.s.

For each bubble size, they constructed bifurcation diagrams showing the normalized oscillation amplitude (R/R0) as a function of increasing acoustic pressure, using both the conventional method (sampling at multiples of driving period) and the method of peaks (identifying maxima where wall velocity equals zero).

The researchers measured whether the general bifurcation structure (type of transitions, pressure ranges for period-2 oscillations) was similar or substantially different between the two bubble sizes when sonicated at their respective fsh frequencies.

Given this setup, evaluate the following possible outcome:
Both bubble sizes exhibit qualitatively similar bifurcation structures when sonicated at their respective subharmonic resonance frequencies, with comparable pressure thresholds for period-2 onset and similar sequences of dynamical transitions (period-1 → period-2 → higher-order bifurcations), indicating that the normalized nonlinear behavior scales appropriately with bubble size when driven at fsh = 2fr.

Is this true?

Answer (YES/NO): NO